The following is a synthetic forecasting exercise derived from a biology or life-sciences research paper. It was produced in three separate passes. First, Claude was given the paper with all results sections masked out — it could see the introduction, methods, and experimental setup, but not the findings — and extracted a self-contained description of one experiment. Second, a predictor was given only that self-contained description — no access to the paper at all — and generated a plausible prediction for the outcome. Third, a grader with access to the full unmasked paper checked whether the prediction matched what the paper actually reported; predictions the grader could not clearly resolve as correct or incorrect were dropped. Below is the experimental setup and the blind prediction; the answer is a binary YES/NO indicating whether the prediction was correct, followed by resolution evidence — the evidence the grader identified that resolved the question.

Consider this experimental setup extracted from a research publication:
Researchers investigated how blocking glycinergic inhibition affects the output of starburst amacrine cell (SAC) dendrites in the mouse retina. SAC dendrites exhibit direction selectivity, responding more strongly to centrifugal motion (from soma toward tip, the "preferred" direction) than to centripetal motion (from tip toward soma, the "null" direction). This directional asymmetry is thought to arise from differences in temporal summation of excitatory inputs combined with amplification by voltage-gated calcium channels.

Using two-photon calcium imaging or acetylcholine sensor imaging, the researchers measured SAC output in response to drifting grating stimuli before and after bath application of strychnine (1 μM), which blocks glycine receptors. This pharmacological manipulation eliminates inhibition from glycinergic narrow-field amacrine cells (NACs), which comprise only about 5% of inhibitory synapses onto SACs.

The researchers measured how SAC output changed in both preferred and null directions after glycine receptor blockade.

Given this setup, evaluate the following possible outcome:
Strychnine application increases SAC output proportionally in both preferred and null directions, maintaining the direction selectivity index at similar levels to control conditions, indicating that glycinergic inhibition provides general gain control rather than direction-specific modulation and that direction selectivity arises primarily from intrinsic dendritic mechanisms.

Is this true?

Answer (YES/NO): NO